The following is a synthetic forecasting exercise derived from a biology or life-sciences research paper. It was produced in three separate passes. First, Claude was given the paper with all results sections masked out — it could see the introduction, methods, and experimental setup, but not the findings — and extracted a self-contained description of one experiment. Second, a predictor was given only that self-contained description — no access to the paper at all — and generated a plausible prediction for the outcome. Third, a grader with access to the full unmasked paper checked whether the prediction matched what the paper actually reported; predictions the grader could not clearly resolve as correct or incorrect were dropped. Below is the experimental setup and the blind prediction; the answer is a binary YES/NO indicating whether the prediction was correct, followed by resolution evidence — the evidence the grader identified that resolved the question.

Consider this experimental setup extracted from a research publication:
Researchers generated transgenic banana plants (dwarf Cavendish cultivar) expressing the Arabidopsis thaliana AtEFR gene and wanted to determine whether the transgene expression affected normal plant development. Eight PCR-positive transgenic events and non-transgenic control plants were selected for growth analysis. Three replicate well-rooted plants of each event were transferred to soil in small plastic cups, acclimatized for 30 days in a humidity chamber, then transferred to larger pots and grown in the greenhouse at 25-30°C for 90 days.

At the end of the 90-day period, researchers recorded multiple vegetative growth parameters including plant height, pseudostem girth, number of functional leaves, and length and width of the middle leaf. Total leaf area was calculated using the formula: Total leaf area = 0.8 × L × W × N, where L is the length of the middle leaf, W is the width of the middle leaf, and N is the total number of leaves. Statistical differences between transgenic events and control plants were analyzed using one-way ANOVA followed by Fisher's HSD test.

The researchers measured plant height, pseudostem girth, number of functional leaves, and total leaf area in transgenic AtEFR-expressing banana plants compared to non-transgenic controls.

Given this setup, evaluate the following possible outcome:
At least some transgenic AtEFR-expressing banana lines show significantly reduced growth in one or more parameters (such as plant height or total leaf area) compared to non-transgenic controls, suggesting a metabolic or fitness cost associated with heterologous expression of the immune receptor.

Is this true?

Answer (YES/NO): NO